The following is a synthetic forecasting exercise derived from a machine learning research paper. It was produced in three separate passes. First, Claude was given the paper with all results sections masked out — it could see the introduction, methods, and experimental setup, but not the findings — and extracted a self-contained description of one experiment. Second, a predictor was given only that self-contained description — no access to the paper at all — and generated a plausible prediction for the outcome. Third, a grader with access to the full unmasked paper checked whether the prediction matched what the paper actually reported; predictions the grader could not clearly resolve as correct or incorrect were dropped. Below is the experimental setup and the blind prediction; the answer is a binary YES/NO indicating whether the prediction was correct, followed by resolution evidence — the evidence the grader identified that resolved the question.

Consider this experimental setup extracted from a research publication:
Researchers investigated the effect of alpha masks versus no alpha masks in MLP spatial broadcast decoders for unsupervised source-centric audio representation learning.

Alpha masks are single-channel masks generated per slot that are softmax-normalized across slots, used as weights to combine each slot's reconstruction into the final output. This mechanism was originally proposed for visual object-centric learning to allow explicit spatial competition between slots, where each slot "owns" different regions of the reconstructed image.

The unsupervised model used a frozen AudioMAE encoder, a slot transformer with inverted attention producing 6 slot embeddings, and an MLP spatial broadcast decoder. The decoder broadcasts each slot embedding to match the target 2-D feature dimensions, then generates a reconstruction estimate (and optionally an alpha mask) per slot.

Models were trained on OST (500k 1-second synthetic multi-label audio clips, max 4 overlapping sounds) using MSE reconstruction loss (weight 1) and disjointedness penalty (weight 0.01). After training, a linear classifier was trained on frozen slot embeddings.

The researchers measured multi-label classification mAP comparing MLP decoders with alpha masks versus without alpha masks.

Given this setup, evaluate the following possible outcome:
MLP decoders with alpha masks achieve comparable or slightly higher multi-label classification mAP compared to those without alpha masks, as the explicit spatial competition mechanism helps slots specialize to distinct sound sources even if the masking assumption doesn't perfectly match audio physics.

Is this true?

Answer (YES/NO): NO